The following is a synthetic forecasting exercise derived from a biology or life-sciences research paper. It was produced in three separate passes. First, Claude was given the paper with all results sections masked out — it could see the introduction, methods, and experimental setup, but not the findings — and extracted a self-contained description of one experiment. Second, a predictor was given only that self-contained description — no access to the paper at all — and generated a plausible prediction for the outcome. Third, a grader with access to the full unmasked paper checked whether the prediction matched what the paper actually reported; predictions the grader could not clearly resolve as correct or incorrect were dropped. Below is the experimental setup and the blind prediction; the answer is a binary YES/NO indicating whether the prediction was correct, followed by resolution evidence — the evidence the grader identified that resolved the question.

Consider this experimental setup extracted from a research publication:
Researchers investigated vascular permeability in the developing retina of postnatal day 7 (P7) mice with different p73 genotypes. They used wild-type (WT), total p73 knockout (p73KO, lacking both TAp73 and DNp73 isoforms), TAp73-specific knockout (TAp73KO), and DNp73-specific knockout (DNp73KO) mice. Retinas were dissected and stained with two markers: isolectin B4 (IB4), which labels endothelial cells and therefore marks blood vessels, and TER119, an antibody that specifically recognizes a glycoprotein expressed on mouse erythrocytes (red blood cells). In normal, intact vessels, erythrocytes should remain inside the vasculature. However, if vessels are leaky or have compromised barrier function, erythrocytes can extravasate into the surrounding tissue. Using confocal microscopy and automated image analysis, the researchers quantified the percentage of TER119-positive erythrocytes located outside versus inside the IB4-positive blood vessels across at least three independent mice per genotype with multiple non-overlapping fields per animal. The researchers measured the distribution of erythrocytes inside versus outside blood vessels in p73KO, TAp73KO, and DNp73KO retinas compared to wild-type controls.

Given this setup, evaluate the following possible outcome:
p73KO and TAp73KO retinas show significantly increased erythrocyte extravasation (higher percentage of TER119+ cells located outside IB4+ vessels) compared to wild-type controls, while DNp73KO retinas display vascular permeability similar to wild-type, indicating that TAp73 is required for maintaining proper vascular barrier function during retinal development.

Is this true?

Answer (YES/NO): YES